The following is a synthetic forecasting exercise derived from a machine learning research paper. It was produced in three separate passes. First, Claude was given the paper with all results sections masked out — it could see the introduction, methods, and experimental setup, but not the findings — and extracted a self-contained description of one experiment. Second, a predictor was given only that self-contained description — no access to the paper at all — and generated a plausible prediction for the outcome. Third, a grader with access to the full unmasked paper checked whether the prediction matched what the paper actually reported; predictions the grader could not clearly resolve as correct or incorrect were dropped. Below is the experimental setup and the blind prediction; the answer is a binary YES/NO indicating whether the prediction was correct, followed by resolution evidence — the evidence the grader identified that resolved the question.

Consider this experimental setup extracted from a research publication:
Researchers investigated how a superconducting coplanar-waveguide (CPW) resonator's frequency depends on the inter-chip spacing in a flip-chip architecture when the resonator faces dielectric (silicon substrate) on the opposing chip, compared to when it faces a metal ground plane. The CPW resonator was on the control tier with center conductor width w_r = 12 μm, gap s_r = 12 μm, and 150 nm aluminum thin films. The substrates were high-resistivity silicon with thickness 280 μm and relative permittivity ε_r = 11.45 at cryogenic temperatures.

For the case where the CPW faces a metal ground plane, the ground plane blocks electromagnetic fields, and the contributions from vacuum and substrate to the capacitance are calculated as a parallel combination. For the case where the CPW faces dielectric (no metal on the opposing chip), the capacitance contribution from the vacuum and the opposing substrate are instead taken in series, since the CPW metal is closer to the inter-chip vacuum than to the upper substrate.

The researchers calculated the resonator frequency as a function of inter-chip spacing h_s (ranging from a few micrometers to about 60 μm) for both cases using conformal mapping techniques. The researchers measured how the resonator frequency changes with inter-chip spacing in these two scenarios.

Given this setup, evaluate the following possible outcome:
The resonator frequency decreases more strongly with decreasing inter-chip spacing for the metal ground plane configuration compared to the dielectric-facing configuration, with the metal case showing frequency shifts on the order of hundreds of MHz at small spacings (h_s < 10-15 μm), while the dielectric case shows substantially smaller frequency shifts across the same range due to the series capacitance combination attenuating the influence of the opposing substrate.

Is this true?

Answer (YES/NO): NO